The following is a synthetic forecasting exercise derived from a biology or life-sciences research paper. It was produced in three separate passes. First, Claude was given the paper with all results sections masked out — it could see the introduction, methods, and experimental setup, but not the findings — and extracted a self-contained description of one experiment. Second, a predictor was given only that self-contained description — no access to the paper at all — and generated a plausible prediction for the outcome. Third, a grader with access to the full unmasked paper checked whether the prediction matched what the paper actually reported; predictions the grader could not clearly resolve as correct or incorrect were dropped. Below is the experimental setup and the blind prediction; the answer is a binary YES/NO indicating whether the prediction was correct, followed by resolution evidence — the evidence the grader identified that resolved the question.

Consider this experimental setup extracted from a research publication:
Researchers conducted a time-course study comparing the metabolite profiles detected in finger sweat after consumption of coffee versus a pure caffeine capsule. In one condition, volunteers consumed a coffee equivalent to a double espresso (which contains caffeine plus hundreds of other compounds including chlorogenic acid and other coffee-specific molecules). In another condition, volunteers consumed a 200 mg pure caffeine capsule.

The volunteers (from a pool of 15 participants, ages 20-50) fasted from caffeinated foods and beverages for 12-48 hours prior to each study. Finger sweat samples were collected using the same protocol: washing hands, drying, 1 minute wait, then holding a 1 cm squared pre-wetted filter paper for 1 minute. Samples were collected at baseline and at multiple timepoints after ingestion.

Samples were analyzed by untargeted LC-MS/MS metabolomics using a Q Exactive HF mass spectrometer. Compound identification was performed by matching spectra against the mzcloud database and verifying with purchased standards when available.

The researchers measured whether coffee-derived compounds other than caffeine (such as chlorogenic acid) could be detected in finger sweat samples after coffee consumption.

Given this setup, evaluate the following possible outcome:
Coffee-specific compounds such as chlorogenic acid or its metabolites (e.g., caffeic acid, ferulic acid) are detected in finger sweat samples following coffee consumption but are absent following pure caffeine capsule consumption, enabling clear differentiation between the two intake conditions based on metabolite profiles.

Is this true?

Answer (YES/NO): YES